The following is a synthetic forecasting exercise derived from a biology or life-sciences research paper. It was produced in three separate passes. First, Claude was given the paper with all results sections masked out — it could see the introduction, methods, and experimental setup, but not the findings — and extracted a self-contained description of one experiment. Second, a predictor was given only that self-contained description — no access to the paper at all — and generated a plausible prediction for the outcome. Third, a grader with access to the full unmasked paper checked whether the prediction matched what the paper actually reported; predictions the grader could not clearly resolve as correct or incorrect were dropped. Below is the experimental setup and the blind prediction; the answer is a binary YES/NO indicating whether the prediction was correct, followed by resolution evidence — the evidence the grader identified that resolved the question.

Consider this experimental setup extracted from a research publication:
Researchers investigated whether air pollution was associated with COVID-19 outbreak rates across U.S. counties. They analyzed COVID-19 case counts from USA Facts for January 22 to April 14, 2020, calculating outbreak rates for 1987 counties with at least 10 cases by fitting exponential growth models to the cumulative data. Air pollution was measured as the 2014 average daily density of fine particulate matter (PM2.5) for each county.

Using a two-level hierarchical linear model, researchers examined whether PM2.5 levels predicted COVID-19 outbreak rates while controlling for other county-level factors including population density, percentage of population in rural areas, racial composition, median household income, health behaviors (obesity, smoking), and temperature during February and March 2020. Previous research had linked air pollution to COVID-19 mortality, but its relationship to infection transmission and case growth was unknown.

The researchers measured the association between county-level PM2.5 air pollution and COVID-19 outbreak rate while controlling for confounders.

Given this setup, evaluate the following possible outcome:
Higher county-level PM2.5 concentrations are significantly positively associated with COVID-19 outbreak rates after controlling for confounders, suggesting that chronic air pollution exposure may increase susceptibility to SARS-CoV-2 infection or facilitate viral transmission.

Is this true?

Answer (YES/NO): YES